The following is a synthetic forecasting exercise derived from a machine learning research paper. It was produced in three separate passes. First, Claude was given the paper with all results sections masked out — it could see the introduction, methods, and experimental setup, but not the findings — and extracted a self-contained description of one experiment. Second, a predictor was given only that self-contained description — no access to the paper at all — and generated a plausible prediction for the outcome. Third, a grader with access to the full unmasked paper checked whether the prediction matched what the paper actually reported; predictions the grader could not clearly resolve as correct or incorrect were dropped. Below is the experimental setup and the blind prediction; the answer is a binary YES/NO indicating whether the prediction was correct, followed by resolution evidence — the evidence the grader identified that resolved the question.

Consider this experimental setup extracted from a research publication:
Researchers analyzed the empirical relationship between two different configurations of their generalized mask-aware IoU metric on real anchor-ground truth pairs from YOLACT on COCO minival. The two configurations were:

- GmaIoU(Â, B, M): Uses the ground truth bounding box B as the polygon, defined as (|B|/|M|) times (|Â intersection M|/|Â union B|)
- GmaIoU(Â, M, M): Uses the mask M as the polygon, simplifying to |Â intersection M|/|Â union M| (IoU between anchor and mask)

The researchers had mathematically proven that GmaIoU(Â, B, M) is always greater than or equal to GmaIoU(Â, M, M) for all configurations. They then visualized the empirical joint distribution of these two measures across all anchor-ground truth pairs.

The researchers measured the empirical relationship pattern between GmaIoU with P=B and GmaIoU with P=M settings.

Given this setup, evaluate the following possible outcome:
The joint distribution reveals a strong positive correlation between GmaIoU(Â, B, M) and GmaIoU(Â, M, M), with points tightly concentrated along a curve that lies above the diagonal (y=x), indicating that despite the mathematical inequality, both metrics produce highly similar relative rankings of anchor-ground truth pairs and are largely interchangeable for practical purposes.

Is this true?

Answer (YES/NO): NO